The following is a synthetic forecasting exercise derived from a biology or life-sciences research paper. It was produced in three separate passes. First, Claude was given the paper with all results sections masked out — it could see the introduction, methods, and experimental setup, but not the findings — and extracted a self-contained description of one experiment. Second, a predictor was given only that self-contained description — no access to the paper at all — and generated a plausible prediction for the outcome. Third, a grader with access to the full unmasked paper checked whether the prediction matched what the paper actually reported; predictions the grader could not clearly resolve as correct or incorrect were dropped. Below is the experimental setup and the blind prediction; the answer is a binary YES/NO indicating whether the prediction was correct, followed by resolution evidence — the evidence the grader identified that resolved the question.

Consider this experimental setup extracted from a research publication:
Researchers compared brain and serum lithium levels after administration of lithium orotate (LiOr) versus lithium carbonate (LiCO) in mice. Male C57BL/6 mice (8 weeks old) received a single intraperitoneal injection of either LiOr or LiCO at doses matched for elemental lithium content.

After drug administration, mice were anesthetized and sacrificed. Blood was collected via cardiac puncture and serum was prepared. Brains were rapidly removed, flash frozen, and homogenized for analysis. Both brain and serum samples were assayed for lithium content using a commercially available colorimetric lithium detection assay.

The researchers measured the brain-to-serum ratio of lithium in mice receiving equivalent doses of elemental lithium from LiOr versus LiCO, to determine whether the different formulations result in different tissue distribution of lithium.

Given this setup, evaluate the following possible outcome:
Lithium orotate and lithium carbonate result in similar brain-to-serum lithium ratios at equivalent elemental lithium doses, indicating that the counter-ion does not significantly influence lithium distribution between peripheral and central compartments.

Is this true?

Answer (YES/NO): NO